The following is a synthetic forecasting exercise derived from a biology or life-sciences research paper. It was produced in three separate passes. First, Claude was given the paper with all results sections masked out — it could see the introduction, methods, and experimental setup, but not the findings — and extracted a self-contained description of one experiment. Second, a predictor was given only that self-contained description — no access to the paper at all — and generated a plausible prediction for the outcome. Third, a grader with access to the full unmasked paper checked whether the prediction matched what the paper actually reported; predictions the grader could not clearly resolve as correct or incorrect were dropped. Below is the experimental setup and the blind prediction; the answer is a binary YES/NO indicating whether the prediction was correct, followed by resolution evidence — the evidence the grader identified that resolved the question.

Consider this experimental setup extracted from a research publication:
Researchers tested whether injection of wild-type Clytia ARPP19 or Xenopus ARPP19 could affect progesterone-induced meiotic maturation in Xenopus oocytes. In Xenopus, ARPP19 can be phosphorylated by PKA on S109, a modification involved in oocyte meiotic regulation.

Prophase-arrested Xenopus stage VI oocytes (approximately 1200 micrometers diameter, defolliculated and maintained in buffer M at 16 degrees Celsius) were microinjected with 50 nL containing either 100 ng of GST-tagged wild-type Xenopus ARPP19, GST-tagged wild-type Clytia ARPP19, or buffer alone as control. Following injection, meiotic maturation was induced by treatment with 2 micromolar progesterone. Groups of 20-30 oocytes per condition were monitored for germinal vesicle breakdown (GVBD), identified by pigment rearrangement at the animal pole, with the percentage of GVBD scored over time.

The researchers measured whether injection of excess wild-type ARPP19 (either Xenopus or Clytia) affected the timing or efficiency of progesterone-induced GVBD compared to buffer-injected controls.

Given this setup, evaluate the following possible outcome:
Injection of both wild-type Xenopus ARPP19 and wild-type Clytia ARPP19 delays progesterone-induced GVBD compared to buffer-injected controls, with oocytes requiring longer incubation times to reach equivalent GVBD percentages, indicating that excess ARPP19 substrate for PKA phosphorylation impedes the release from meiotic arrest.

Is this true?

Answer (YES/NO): NO